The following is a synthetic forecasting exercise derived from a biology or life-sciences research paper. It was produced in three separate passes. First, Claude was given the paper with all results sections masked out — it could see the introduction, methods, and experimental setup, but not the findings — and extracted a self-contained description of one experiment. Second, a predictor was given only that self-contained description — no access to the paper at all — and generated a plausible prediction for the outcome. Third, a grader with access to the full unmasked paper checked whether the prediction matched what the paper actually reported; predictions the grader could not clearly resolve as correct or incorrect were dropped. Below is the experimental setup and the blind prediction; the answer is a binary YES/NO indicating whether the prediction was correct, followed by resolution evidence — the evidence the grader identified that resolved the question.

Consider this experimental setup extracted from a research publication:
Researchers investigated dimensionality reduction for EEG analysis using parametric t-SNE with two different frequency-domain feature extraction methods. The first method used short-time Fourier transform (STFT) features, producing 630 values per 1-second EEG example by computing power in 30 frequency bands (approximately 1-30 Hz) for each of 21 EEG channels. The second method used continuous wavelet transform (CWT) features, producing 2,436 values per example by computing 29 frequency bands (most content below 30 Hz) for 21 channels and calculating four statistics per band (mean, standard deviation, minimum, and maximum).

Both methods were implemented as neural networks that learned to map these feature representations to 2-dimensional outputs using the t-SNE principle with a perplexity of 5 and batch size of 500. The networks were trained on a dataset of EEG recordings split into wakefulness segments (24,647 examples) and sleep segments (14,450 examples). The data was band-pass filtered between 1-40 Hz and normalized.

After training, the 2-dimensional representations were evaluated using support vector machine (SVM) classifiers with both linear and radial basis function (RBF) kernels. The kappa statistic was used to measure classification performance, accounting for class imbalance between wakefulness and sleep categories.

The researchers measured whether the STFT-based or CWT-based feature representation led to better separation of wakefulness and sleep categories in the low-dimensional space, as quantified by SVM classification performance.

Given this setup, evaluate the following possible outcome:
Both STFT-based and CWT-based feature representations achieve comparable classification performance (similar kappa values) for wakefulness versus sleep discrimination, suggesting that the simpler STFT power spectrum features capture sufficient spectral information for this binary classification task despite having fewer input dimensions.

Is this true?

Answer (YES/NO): NO